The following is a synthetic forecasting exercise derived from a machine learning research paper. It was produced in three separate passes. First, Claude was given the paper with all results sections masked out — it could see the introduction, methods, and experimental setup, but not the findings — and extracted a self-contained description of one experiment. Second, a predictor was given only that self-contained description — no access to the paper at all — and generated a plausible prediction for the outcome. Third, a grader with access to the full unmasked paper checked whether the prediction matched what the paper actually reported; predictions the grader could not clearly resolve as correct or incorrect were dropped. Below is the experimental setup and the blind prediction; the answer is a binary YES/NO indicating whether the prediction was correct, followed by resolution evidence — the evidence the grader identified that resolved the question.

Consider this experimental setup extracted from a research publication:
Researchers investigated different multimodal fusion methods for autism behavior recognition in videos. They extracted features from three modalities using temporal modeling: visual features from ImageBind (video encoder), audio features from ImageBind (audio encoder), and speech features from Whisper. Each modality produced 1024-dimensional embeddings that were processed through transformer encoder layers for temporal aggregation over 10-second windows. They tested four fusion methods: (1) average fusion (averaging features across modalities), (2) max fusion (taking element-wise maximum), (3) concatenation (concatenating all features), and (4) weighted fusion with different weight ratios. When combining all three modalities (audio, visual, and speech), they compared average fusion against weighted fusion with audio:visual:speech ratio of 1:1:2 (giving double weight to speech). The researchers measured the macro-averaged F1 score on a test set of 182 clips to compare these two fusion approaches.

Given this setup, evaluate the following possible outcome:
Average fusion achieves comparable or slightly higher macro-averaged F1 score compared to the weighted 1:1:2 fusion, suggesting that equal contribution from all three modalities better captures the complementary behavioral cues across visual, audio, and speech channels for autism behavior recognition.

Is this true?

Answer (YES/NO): NO